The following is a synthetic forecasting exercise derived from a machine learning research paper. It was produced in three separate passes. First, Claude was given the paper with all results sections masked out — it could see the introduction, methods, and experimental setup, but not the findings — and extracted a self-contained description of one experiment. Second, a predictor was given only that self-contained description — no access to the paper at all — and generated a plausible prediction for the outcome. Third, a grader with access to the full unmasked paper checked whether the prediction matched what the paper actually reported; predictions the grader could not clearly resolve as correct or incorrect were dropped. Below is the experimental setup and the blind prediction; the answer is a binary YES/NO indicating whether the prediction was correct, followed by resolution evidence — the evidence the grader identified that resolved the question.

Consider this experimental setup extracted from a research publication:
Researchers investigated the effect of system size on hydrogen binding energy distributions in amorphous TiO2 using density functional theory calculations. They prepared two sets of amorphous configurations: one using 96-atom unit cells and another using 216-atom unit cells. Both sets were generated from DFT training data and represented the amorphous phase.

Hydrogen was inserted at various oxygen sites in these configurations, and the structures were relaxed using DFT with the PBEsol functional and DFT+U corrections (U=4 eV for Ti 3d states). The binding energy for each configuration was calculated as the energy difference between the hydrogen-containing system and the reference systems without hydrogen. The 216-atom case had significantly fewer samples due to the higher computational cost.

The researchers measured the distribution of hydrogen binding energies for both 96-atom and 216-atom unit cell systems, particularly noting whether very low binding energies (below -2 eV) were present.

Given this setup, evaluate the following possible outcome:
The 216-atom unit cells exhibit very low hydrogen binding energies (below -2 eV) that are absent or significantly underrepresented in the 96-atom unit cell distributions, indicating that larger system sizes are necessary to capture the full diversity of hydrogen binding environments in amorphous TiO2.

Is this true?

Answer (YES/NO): NO